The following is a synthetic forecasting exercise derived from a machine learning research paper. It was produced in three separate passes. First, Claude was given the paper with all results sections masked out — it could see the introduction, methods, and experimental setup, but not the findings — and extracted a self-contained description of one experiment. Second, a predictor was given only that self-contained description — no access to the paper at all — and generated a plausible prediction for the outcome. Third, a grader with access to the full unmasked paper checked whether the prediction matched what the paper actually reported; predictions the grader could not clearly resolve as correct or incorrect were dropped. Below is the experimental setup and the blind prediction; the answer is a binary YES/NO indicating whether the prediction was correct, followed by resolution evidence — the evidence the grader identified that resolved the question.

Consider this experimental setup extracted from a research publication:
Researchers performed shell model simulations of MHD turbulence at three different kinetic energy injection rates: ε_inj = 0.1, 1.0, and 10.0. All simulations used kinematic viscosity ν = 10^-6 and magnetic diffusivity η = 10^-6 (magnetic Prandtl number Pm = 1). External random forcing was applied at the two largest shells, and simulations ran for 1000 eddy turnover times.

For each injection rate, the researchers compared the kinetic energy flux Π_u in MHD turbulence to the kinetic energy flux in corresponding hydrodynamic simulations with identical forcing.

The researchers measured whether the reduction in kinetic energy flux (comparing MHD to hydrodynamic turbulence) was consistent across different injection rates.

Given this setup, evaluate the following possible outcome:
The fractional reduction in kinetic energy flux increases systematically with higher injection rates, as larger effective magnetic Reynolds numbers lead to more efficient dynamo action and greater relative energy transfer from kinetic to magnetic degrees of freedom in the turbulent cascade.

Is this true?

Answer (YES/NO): NO